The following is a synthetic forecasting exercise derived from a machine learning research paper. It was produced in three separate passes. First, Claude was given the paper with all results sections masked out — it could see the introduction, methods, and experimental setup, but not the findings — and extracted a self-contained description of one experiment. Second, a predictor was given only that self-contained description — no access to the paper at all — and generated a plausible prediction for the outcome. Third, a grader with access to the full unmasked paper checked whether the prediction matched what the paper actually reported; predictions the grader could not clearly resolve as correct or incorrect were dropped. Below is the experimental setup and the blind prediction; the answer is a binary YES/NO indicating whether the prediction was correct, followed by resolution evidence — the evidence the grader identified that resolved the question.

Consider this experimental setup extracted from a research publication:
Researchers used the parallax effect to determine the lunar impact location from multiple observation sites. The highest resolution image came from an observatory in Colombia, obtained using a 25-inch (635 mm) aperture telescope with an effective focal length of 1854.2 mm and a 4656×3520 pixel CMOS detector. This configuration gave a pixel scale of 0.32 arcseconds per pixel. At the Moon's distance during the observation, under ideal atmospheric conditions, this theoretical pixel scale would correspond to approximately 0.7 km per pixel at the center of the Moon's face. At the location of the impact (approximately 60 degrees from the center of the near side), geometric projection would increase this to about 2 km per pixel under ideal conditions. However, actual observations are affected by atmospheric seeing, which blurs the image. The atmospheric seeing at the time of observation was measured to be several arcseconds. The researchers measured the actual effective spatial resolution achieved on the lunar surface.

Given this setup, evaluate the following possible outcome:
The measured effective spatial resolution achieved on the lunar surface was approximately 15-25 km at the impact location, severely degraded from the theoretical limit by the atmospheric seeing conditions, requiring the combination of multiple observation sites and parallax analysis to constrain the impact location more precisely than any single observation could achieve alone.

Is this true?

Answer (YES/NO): YES